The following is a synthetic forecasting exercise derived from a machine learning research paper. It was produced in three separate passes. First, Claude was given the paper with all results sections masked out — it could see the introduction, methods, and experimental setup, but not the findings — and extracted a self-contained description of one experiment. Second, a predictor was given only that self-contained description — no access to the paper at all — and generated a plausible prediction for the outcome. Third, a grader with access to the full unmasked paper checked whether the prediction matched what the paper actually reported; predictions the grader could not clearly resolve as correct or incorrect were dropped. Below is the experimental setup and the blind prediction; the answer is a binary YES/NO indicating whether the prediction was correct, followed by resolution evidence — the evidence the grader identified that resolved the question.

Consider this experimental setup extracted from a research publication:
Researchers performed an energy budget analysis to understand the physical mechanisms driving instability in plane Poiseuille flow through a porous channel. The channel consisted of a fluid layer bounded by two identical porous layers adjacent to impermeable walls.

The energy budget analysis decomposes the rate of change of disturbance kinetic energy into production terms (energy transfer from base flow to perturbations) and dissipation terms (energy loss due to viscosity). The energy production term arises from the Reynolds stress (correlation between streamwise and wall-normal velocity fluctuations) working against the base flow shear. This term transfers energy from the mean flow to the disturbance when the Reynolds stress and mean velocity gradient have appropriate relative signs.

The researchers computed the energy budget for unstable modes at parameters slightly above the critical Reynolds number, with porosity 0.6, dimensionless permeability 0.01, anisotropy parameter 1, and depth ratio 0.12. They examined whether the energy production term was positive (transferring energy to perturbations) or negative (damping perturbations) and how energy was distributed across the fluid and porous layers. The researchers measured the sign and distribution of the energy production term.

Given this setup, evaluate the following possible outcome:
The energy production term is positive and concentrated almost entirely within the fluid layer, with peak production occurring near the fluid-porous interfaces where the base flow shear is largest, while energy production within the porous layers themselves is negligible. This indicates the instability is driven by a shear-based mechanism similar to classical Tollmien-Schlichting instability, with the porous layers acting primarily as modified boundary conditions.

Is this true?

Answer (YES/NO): NO